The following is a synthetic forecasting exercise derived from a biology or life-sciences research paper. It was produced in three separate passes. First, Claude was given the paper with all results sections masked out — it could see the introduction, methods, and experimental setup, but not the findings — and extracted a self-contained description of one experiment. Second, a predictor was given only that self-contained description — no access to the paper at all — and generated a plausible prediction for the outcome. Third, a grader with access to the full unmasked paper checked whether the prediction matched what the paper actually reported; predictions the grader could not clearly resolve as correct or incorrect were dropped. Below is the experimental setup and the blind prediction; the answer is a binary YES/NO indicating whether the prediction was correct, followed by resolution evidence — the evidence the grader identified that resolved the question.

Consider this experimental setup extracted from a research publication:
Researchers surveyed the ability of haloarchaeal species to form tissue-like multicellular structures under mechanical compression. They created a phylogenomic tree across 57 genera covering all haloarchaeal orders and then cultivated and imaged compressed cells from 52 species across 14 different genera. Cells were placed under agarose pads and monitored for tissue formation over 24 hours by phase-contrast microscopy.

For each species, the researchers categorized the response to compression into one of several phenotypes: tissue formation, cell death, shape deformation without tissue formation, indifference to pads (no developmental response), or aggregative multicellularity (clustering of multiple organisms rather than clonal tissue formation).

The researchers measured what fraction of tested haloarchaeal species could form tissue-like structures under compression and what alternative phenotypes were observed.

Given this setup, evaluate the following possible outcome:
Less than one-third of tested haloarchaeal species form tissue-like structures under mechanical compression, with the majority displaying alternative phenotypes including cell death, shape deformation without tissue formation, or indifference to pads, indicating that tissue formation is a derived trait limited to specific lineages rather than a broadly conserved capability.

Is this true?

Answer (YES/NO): NO